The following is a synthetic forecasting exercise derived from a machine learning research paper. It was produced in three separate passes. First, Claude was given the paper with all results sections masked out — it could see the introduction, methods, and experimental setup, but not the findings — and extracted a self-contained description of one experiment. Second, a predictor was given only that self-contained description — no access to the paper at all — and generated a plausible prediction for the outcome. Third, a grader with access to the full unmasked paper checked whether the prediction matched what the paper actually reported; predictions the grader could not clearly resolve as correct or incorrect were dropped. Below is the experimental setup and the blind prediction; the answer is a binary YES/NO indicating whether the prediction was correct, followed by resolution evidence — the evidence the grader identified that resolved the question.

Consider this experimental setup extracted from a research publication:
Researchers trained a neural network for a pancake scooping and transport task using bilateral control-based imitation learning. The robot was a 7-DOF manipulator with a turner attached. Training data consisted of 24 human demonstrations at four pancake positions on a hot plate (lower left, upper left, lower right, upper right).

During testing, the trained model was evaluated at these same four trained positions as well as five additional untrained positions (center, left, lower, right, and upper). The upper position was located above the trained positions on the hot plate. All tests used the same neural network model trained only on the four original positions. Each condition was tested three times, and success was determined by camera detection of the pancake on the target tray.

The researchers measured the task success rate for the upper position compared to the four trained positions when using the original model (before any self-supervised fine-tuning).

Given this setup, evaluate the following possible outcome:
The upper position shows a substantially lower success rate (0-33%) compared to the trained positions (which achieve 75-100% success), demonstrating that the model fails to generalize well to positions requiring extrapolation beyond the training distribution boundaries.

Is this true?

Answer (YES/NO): NO